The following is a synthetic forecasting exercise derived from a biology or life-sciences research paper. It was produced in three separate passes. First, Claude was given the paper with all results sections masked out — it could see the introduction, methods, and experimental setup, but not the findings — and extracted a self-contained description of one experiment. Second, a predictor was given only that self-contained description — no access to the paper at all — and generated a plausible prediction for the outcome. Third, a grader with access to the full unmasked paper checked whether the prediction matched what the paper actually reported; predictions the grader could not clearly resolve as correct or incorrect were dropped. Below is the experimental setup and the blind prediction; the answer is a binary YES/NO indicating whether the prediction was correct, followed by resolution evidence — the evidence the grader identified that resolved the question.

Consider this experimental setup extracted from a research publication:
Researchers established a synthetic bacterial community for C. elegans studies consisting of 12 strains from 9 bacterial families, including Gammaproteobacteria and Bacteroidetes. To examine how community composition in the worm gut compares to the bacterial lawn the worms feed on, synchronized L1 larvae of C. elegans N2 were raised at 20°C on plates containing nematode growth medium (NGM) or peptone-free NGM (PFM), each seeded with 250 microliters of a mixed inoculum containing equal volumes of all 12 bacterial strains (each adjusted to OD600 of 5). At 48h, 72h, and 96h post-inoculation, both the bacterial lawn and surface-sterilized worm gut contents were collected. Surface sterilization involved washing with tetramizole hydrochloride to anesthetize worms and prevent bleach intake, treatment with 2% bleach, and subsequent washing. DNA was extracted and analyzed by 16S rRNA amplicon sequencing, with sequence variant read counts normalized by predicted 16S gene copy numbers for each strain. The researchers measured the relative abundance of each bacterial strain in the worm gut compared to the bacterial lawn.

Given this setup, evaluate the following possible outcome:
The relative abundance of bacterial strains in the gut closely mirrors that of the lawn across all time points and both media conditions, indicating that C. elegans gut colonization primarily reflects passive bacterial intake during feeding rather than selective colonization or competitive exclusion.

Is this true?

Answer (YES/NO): NO